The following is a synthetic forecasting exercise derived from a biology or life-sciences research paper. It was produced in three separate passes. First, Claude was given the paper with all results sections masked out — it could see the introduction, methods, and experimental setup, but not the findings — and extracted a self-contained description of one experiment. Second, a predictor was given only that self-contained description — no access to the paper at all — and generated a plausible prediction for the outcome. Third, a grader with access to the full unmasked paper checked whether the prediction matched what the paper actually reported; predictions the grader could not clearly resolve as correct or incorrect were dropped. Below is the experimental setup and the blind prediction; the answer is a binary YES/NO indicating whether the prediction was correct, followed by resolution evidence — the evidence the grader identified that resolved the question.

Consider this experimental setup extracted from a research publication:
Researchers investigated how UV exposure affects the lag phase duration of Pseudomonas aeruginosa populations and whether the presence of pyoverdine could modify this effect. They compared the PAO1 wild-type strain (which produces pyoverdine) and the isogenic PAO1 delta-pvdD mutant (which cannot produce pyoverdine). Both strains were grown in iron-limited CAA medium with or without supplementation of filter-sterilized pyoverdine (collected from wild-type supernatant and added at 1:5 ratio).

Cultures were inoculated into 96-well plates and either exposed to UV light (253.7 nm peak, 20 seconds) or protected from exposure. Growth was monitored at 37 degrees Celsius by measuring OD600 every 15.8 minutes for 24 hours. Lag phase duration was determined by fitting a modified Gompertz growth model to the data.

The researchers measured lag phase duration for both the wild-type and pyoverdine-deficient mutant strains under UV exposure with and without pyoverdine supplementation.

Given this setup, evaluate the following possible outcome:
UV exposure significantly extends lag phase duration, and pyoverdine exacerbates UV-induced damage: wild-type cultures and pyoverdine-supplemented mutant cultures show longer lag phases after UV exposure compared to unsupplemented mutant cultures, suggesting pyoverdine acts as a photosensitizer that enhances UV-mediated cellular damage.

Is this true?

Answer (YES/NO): NO